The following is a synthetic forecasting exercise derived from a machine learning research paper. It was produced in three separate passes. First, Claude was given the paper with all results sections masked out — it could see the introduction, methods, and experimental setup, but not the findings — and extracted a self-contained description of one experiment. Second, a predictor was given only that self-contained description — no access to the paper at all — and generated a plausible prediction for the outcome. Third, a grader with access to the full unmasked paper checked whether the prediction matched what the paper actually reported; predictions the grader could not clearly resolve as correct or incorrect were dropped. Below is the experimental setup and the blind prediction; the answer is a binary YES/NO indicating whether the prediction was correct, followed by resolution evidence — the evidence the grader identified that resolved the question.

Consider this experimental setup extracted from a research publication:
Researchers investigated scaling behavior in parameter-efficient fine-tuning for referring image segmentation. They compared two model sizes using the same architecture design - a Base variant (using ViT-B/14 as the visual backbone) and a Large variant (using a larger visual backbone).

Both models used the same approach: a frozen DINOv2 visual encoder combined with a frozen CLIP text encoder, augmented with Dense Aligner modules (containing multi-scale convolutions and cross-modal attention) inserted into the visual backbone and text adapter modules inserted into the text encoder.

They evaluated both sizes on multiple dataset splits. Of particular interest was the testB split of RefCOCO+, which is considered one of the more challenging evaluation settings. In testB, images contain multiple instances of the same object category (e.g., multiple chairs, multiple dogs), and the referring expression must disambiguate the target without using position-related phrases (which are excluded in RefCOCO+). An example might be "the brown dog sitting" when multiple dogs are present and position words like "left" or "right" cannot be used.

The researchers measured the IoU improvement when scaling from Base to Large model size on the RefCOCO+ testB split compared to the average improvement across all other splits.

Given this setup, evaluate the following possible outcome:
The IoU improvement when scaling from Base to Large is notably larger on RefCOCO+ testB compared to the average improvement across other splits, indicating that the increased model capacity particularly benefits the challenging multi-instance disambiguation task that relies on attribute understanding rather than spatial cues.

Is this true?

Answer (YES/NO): YES